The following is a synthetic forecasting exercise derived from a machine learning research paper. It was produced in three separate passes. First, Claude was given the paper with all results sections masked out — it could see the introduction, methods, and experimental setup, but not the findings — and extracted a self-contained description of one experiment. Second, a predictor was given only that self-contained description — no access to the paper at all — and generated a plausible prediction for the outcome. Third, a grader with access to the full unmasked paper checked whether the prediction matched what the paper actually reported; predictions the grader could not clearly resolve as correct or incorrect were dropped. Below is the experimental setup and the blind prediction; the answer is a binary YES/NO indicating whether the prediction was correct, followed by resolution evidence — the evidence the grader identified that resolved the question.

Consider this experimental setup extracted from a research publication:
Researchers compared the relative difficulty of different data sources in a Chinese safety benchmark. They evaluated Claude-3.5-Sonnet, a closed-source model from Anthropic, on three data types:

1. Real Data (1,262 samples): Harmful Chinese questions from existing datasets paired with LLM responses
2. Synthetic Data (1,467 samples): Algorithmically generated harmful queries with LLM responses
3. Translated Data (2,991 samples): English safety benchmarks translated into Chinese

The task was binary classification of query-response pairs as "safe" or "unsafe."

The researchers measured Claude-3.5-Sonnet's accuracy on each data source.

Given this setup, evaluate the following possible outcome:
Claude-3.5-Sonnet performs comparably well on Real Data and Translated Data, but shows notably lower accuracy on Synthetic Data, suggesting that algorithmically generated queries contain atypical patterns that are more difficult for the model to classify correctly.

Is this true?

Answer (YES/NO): NO